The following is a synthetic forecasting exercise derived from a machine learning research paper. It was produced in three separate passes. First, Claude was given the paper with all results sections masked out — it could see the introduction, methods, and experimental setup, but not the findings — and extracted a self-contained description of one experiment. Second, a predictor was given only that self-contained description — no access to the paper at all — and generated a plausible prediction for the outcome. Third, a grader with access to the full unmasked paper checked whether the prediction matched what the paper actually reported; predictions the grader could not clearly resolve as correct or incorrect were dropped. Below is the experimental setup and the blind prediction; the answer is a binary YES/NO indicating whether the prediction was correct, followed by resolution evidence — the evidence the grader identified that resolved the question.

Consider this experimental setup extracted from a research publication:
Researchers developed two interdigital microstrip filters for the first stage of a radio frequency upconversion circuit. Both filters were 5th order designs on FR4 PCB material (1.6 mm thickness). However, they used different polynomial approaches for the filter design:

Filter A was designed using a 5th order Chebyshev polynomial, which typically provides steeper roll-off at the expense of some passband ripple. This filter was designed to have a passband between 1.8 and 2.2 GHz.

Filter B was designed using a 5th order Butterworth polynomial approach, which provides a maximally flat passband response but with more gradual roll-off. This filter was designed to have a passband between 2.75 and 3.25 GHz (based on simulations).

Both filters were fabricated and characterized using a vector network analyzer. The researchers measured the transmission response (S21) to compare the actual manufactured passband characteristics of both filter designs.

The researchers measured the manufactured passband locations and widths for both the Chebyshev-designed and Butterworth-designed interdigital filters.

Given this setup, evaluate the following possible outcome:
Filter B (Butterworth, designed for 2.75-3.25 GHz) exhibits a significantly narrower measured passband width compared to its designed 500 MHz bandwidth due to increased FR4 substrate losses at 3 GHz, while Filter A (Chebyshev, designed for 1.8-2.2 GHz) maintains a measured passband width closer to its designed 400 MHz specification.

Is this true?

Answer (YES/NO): YES